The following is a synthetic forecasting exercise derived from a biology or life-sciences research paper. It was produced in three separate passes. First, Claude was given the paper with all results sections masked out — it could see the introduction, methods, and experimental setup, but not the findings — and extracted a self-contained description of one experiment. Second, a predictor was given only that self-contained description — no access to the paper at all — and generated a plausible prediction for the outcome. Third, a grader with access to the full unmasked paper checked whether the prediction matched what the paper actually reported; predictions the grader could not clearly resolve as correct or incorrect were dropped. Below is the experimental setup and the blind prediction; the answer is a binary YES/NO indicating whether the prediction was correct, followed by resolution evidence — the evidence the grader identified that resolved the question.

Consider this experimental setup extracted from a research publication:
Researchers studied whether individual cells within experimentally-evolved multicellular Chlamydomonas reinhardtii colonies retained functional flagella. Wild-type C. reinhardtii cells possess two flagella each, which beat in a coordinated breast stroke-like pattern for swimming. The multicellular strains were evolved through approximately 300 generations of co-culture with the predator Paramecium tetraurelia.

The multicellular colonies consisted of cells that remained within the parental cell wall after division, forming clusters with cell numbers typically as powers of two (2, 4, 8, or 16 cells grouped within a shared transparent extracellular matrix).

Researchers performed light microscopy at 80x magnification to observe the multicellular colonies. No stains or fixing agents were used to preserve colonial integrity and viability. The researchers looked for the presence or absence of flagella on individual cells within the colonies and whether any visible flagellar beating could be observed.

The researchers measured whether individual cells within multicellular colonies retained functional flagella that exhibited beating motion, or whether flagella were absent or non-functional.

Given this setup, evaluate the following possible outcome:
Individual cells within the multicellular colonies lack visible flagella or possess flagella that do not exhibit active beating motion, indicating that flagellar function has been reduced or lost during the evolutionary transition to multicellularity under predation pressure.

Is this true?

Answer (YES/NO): NO